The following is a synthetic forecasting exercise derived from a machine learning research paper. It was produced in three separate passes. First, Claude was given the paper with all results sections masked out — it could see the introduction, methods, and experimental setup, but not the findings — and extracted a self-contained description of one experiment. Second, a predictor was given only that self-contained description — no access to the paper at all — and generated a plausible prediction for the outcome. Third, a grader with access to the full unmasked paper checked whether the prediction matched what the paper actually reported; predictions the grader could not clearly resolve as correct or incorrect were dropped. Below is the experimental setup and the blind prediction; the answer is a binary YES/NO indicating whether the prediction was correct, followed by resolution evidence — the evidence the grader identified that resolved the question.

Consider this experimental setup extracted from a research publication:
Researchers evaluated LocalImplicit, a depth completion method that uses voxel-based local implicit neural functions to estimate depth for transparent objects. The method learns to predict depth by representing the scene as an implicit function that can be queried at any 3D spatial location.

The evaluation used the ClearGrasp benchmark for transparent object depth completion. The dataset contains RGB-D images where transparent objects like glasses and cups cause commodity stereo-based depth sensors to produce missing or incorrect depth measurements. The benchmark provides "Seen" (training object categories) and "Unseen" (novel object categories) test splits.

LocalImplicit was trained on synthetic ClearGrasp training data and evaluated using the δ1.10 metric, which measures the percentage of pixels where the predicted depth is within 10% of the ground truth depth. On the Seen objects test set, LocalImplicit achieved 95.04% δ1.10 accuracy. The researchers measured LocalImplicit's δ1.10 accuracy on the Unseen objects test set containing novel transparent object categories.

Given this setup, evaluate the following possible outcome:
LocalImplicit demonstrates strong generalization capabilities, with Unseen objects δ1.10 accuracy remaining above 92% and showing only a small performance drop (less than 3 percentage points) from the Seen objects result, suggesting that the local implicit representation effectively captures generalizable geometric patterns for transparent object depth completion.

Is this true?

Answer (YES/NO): NO